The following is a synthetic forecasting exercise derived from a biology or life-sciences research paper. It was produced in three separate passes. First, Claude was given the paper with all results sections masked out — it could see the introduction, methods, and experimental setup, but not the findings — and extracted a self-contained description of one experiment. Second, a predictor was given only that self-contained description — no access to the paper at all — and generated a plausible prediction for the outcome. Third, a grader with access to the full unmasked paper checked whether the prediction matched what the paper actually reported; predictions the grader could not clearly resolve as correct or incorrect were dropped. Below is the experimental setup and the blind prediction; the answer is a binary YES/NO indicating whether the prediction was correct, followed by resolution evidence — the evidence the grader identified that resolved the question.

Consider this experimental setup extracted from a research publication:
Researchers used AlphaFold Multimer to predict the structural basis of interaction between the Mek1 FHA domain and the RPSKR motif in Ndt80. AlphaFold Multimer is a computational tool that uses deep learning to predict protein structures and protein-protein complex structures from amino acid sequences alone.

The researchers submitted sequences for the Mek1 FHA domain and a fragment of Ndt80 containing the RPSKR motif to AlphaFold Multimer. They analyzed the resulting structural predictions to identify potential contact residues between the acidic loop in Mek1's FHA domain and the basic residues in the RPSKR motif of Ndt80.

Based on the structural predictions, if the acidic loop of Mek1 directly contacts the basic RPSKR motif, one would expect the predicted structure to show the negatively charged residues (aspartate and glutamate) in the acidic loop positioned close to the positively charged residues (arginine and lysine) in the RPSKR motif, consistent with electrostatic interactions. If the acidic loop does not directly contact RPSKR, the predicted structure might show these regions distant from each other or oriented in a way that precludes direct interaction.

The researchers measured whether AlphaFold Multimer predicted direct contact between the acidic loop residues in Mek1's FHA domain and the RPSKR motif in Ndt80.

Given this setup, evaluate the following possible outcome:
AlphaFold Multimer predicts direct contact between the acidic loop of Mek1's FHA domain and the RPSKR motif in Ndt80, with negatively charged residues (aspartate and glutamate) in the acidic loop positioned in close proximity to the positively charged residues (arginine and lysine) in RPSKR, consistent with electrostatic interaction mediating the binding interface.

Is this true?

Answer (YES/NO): YES